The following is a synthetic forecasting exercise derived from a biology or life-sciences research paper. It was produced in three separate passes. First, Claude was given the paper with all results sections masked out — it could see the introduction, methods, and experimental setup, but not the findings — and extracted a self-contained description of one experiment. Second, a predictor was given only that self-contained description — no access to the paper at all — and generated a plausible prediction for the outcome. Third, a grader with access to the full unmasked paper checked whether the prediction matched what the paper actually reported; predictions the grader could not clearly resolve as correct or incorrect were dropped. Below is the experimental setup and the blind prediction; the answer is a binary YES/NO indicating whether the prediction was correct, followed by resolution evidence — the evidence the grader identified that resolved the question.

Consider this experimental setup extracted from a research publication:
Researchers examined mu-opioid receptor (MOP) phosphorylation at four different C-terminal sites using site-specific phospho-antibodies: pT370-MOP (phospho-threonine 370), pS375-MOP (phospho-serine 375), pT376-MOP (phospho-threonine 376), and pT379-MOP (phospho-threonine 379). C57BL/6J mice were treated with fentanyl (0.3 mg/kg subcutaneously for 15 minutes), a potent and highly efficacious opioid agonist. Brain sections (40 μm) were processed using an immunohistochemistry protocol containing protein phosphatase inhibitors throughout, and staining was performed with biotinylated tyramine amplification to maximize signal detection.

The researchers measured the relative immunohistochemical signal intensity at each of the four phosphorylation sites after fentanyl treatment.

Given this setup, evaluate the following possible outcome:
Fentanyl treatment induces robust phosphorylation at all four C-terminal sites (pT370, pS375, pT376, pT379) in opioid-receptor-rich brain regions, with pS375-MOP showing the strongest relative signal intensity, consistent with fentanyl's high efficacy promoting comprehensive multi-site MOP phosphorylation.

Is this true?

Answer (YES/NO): NO